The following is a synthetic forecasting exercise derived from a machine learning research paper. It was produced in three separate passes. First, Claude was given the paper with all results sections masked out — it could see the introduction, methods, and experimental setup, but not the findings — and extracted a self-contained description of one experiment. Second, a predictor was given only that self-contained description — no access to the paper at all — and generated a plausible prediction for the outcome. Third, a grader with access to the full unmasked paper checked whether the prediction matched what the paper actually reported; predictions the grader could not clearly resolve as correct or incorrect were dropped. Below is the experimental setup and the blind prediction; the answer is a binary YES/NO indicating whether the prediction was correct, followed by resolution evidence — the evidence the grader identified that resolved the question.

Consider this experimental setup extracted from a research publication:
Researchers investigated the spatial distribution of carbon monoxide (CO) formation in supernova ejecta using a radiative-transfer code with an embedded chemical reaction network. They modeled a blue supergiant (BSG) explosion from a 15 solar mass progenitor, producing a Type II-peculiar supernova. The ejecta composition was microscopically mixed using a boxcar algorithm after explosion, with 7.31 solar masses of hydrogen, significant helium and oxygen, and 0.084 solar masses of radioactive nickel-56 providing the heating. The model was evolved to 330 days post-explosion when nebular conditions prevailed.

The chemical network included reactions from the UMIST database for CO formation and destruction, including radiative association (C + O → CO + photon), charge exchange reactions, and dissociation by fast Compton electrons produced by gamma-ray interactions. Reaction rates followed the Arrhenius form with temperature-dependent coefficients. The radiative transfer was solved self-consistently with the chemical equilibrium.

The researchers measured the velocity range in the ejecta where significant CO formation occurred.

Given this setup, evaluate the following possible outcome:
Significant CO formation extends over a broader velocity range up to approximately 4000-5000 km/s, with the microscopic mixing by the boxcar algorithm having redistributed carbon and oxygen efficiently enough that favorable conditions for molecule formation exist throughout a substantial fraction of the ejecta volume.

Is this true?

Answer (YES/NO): NO